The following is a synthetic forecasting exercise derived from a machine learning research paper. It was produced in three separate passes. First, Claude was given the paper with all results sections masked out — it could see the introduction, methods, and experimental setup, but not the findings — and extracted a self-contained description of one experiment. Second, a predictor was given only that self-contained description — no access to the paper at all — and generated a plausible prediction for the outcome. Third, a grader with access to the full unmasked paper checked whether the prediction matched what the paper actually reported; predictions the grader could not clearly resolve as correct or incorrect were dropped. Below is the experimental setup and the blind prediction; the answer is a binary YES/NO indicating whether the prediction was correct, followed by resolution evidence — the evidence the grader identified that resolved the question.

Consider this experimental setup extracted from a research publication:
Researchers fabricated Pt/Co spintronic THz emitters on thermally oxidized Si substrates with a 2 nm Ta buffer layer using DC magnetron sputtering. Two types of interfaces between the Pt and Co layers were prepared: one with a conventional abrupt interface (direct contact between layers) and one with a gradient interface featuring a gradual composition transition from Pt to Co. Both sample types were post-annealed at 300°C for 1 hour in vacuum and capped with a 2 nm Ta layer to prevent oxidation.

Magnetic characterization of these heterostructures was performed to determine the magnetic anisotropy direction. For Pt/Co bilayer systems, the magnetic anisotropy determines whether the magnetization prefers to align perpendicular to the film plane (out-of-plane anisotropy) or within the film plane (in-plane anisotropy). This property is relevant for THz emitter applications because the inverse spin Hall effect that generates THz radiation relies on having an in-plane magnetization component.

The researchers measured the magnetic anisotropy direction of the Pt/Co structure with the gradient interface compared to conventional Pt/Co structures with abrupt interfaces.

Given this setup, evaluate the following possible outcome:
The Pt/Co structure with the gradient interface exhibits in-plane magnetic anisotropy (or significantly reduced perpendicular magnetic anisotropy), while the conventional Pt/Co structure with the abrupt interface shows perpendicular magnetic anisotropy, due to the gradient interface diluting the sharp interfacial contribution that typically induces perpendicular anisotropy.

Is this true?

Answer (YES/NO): YES